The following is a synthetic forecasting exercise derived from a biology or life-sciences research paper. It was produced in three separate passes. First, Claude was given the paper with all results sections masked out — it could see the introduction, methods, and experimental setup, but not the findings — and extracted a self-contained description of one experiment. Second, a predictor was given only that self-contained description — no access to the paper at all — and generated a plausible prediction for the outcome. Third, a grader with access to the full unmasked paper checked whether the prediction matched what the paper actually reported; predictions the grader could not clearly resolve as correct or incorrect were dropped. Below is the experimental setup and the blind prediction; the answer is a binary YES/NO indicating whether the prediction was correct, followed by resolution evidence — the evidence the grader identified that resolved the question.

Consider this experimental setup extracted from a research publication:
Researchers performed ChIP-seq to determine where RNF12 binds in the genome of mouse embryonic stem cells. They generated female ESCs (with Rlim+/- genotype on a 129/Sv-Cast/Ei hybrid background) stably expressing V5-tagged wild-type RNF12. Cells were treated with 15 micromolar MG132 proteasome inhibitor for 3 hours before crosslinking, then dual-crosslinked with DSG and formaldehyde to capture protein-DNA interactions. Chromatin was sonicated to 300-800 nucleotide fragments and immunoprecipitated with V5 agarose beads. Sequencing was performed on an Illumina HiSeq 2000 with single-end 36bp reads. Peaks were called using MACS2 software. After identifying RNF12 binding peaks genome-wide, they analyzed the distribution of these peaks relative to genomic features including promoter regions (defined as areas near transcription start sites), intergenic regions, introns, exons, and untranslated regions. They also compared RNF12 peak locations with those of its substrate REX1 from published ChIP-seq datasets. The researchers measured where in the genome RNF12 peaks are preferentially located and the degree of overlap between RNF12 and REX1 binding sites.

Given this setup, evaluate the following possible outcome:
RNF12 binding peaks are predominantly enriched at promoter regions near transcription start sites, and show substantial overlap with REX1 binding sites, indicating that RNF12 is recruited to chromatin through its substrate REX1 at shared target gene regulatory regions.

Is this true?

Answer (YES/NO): NO